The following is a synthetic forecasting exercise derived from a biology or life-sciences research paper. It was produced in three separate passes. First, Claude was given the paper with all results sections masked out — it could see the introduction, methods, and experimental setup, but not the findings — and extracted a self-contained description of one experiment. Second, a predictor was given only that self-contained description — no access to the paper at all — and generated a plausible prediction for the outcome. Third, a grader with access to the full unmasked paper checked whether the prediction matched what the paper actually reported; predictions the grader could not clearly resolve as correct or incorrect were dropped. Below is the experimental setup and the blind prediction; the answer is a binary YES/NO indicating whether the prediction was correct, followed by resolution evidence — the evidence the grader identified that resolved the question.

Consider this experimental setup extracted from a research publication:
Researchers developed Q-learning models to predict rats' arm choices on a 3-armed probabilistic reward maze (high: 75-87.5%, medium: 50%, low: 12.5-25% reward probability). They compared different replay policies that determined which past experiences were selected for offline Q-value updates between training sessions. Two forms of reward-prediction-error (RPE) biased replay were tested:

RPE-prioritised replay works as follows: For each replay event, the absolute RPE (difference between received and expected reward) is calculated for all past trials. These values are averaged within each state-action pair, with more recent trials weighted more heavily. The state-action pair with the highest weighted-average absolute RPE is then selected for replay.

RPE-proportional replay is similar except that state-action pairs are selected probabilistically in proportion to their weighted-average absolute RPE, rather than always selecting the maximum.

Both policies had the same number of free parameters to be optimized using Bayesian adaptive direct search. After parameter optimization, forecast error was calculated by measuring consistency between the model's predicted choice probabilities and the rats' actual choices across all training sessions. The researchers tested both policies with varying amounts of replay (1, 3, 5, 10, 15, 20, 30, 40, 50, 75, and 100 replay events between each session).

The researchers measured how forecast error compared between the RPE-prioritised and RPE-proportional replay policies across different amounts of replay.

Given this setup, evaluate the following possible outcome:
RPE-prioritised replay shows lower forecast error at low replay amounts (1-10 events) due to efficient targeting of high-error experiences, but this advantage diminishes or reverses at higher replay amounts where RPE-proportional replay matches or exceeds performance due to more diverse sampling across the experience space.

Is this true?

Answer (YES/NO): NO